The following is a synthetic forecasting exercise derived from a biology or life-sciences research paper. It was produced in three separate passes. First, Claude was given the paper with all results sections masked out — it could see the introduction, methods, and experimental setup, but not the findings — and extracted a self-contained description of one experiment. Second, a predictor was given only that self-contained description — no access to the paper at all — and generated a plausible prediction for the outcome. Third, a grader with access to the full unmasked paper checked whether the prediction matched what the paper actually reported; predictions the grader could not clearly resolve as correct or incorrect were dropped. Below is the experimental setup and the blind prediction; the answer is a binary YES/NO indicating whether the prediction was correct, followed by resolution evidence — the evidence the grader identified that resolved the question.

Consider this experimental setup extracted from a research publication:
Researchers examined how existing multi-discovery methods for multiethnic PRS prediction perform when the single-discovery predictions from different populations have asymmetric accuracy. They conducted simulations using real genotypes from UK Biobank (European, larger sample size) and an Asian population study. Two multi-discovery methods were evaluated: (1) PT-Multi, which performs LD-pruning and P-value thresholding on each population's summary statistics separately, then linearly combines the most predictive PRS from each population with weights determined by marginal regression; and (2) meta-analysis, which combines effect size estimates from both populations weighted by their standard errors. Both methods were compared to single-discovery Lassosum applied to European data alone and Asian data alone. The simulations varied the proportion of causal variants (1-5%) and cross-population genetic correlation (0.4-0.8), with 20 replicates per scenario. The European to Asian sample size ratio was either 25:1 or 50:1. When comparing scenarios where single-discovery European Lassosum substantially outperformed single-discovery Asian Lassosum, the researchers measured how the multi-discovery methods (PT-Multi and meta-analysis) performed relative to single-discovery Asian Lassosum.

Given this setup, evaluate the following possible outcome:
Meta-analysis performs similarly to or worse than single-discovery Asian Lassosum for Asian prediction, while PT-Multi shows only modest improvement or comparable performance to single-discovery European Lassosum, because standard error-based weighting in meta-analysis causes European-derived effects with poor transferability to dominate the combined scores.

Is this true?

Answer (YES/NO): NO